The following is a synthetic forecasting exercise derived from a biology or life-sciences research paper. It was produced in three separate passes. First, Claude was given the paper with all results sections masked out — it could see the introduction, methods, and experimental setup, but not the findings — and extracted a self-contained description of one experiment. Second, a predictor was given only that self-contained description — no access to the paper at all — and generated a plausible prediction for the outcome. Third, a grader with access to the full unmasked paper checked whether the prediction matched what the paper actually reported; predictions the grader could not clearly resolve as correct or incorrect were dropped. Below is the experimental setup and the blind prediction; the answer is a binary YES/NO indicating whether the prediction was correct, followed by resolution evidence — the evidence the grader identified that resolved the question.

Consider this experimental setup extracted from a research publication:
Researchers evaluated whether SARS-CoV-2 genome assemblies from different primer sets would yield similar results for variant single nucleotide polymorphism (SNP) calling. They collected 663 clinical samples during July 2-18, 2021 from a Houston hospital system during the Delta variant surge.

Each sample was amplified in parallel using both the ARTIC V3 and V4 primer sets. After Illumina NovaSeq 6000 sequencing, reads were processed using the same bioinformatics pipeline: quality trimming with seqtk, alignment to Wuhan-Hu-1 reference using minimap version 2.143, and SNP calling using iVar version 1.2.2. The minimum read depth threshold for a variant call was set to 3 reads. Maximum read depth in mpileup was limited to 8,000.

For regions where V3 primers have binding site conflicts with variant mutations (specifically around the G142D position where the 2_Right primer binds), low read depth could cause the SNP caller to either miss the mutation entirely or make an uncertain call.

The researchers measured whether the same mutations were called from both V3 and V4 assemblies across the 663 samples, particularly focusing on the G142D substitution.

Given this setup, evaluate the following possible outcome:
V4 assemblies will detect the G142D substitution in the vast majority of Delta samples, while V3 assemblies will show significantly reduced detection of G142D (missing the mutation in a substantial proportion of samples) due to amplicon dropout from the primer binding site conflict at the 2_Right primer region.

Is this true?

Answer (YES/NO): YES